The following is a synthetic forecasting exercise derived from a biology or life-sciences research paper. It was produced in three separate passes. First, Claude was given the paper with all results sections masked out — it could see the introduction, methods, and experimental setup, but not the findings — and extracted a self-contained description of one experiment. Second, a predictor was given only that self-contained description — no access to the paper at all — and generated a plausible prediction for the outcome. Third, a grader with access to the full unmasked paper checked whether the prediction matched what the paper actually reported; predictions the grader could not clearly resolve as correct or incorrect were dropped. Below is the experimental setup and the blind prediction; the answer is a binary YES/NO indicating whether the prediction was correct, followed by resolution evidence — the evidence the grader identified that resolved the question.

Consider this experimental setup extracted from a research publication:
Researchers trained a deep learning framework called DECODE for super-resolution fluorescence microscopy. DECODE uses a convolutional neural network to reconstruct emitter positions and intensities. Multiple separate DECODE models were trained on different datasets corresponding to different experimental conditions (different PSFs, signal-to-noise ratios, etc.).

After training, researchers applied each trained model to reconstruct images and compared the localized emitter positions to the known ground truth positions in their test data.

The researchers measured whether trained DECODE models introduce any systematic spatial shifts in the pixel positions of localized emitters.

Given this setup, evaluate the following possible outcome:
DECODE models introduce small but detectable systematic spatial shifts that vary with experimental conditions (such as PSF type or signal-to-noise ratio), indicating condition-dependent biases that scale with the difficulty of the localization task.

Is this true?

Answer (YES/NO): NO